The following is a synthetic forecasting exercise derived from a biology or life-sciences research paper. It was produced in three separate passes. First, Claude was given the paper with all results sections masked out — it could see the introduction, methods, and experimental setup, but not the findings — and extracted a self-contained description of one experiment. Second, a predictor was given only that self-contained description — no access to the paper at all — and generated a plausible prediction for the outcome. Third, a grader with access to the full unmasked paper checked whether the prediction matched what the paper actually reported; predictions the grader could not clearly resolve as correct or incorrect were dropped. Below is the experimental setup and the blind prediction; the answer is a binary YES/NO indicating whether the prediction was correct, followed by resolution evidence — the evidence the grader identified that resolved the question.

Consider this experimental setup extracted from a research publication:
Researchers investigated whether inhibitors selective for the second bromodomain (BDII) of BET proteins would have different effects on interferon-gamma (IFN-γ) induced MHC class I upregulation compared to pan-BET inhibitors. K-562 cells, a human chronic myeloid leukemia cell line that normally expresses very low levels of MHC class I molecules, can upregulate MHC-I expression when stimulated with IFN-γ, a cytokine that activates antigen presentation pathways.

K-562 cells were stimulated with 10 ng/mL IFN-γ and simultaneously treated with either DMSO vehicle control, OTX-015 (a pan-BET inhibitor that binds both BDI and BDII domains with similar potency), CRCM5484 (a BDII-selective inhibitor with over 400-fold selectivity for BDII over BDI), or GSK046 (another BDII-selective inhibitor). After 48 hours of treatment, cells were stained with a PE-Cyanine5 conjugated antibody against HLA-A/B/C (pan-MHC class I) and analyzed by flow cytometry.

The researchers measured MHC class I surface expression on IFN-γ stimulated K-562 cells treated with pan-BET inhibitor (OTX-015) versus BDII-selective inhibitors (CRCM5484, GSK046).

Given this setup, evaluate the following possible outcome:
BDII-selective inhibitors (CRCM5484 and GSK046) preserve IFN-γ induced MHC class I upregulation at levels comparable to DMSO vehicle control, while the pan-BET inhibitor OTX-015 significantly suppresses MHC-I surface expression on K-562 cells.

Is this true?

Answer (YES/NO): NO